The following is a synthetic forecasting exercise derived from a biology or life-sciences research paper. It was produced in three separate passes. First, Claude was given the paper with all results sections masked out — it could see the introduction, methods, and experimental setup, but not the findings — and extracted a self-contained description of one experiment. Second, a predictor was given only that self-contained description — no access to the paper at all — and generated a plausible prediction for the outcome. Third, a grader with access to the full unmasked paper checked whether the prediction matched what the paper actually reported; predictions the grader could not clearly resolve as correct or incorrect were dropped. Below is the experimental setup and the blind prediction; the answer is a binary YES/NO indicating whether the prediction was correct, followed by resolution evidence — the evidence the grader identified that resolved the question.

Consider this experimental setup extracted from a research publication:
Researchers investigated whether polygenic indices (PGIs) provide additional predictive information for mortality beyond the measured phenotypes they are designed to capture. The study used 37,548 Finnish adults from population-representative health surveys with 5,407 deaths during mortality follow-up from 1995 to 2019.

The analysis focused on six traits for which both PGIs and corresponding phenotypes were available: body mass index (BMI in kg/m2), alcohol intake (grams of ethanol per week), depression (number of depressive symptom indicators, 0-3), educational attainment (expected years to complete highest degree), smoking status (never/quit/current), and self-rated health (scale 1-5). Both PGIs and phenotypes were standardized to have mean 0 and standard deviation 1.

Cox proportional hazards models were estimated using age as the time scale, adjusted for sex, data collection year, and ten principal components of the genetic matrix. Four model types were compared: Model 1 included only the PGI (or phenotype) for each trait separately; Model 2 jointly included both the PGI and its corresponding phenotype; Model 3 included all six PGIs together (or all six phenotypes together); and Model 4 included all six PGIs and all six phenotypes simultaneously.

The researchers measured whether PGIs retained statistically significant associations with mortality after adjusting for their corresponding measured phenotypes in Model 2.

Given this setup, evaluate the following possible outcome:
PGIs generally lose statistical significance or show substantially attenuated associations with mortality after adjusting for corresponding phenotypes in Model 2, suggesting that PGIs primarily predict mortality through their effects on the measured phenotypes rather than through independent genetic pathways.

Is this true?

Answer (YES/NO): NO